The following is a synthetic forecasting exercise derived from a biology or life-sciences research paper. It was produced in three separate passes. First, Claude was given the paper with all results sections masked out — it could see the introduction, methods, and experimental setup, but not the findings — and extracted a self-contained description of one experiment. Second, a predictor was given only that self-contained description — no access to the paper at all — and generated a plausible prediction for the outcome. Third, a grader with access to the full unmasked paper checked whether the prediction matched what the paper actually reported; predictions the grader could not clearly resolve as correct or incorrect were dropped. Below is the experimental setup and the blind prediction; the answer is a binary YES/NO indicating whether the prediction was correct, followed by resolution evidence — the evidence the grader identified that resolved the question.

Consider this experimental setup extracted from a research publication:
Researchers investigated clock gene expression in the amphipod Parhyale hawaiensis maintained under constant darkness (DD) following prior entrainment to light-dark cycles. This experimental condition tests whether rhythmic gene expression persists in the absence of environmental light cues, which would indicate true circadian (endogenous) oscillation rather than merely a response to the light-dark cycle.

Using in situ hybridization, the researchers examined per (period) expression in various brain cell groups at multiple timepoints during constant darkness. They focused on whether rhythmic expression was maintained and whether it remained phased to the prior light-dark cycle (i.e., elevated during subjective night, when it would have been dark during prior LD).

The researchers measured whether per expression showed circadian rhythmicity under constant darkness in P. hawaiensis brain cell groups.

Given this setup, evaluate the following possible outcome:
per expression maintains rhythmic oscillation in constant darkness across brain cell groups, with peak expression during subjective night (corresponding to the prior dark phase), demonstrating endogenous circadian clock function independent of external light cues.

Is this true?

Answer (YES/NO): NO